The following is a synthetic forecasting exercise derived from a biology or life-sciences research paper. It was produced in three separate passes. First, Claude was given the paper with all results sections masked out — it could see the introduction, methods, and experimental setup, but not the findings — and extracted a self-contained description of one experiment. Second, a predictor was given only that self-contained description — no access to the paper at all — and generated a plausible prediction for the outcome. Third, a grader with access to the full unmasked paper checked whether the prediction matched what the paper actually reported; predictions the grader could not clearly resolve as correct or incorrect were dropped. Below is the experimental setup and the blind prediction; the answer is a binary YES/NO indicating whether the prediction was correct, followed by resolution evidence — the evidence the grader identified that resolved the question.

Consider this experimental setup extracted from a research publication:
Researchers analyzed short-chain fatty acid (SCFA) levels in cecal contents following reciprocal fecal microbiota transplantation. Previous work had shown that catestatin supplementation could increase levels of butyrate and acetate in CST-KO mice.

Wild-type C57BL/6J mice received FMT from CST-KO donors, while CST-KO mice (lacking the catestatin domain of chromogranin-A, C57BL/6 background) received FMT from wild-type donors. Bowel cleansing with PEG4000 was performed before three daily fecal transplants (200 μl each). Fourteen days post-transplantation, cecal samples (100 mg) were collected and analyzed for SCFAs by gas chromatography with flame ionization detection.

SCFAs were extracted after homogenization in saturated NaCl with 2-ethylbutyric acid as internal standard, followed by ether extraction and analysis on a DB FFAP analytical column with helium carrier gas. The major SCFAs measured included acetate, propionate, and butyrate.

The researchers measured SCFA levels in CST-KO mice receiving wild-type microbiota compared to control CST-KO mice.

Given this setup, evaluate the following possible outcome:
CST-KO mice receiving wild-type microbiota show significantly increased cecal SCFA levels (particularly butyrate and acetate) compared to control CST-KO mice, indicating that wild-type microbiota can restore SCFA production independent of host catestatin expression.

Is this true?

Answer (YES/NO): YES